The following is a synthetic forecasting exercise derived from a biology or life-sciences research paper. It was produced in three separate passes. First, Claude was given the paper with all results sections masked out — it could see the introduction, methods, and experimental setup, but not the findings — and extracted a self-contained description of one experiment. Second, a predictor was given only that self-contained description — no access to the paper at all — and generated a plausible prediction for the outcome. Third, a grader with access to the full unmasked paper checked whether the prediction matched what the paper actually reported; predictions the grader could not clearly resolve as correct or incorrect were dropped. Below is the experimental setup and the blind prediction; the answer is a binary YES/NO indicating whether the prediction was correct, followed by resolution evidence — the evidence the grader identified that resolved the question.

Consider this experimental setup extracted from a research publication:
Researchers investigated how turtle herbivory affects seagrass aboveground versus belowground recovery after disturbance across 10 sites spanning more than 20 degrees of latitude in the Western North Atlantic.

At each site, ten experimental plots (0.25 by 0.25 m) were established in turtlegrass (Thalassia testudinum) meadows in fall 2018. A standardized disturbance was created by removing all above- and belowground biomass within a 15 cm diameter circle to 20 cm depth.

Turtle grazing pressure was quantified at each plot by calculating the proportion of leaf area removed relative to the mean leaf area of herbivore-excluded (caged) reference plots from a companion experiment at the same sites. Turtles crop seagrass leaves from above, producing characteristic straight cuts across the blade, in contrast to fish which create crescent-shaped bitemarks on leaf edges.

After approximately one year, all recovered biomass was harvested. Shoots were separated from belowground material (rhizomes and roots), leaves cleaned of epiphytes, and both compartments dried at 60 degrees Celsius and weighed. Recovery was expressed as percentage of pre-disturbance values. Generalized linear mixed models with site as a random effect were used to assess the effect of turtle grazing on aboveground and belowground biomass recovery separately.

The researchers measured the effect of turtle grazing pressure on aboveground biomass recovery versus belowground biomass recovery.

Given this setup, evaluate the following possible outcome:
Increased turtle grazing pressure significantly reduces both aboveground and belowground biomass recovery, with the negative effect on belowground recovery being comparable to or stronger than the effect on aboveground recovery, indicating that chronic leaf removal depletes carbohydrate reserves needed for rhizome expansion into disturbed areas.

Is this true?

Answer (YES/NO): NO